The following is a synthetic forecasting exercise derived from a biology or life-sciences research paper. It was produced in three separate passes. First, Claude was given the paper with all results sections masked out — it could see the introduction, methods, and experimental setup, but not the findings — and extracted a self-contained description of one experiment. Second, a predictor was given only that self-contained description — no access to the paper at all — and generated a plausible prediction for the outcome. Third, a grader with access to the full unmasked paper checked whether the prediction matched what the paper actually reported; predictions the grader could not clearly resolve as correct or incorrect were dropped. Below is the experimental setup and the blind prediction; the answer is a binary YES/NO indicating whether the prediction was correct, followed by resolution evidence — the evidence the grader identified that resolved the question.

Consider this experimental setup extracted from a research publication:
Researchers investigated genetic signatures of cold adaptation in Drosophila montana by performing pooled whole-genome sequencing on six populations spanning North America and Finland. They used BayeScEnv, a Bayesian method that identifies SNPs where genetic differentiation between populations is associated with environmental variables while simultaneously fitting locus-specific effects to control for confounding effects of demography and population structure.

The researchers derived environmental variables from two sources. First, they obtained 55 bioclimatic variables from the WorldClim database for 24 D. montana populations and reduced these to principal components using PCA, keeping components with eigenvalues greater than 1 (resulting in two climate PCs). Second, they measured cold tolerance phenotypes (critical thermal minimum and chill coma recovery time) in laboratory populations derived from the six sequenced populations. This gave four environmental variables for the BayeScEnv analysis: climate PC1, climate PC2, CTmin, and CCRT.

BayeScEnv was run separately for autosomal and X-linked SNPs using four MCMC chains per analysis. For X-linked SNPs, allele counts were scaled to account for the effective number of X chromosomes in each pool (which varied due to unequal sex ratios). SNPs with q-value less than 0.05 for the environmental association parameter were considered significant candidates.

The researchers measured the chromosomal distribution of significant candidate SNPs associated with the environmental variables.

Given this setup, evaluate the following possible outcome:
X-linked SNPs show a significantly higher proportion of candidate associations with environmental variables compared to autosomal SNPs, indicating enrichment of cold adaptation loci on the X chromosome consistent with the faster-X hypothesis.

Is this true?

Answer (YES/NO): YES